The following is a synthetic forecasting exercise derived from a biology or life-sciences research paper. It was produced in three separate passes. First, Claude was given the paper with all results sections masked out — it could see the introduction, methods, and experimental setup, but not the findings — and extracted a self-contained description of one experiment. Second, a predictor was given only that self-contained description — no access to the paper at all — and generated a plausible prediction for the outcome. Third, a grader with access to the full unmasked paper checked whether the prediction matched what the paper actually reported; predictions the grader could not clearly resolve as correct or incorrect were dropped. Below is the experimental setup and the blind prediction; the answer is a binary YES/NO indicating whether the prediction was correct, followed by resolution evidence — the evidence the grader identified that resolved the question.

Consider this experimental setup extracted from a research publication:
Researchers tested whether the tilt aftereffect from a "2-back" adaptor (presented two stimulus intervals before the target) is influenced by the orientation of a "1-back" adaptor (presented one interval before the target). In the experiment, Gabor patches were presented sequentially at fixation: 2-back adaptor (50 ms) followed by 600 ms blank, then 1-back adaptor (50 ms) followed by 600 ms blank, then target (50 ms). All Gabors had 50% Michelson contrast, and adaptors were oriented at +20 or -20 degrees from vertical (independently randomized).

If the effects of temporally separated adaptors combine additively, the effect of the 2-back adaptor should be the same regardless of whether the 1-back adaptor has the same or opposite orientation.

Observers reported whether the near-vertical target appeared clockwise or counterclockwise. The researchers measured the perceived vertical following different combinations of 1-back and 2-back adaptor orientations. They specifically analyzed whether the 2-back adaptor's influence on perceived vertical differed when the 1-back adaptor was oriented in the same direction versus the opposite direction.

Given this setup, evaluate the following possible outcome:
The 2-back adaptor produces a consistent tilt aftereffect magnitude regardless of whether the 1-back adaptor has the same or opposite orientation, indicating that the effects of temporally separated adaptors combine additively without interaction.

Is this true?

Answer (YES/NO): YES